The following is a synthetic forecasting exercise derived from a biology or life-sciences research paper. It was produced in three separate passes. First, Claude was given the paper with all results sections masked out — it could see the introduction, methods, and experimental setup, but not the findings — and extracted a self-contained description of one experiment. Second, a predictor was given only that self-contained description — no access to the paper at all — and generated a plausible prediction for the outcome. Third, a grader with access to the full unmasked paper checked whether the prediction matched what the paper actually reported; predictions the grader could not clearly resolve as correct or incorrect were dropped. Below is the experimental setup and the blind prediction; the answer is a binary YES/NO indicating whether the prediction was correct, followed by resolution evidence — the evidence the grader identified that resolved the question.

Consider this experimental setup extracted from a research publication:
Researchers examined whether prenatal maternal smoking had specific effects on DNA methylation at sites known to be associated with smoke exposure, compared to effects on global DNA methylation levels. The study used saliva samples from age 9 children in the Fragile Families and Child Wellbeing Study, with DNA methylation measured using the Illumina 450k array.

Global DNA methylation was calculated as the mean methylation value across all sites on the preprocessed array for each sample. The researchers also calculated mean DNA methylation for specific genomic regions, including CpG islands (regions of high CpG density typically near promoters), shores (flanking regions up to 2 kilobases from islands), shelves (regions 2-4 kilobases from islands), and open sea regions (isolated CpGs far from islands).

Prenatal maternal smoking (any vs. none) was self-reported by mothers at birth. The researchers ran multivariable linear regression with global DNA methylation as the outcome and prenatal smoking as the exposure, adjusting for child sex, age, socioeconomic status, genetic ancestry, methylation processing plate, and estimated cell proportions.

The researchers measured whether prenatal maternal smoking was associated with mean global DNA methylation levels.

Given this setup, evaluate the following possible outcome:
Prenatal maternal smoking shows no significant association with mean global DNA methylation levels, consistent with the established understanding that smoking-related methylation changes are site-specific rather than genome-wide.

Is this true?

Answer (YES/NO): YES